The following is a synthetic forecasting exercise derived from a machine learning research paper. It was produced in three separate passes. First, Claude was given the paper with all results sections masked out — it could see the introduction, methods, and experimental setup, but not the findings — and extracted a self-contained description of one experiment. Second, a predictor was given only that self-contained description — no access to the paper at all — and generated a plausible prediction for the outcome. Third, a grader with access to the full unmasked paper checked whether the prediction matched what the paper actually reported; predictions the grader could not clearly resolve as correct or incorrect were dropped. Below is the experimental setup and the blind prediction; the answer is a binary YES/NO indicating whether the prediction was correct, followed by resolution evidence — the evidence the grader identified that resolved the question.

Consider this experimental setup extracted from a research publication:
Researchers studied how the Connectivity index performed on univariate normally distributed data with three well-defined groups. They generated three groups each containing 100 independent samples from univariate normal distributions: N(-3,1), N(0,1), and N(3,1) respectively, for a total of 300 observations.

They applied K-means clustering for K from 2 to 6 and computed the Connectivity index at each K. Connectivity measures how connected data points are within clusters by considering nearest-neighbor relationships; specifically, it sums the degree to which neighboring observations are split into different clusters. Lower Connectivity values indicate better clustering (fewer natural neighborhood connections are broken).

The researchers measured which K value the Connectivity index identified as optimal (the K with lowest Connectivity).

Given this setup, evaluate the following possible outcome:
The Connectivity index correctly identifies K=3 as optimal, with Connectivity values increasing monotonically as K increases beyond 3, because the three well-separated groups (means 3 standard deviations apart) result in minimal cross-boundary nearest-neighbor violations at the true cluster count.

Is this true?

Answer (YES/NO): NO